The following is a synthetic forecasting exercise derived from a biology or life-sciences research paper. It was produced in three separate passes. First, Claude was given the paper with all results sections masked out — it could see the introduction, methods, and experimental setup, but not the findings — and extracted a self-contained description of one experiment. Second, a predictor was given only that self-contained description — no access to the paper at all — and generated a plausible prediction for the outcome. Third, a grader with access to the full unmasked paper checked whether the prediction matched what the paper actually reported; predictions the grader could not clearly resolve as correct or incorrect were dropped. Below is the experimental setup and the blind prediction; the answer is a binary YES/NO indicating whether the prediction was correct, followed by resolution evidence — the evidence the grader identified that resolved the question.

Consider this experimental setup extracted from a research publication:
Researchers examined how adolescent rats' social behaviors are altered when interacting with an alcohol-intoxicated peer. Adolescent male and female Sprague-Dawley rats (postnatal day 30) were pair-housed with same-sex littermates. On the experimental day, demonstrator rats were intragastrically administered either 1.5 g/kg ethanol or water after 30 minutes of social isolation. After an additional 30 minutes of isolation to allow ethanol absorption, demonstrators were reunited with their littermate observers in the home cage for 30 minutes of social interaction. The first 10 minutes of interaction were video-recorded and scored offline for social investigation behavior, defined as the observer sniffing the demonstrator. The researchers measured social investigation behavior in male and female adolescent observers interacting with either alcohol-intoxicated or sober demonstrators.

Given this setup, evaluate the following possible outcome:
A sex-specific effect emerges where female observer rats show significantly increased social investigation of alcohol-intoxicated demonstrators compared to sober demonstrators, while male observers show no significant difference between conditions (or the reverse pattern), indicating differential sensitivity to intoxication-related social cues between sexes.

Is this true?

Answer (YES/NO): NO